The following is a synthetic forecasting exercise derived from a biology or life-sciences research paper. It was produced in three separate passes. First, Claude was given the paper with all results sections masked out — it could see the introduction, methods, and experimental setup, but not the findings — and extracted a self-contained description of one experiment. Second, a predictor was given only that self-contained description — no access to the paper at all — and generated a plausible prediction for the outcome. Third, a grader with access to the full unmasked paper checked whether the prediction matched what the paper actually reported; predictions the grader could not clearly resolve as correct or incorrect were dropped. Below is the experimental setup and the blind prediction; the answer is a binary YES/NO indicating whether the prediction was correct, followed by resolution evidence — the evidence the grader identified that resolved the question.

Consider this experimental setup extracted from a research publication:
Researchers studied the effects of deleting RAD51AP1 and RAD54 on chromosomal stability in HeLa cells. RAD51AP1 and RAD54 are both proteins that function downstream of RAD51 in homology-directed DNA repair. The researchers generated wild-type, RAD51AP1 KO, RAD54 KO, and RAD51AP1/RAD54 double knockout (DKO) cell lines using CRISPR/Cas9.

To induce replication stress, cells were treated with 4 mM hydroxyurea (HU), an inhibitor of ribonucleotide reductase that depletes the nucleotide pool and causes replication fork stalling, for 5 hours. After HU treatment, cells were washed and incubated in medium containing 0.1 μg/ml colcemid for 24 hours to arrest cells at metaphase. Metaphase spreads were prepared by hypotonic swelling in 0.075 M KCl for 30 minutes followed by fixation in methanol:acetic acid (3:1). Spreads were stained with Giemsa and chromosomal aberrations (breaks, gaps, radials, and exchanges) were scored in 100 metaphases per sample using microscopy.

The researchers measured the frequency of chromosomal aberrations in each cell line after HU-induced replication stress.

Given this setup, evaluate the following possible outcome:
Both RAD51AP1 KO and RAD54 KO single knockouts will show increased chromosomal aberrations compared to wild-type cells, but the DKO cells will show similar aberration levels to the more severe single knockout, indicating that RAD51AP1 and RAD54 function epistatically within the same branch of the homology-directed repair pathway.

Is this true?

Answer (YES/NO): NO